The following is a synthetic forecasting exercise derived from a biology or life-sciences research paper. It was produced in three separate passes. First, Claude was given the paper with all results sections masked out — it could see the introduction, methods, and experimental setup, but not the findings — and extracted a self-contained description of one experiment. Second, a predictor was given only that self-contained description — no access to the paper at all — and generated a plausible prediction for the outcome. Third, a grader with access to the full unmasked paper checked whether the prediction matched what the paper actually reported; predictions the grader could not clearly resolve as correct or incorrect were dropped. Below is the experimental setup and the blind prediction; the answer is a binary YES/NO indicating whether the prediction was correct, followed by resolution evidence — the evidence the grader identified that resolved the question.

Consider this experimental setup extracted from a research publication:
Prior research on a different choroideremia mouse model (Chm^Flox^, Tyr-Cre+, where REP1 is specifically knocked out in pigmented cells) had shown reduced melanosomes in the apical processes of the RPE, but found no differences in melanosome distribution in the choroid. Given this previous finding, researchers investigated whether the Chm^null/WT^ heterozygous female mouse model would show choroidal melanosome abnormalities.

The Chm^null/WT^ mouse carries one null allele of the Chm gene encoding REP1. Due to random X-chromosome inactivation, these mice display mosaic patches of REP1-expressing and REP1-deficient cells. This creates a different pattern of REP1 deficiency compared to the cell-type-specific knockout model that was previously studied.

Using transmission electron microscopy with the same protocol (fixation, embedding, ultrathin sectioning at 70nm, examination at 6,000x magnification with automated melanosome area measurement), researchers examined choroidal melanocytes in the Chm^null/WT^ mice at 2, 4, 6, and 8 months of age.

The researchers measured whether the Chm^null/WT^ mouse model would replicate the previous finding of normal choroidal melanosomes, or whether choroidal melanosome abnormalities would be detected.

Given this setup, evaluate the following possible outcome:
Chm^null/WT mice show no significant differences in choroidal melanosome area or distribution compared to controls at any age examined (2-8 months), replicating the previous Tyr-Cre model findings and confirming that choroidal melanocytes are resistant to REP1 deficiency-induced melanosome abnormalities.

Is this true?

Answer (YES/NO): NO